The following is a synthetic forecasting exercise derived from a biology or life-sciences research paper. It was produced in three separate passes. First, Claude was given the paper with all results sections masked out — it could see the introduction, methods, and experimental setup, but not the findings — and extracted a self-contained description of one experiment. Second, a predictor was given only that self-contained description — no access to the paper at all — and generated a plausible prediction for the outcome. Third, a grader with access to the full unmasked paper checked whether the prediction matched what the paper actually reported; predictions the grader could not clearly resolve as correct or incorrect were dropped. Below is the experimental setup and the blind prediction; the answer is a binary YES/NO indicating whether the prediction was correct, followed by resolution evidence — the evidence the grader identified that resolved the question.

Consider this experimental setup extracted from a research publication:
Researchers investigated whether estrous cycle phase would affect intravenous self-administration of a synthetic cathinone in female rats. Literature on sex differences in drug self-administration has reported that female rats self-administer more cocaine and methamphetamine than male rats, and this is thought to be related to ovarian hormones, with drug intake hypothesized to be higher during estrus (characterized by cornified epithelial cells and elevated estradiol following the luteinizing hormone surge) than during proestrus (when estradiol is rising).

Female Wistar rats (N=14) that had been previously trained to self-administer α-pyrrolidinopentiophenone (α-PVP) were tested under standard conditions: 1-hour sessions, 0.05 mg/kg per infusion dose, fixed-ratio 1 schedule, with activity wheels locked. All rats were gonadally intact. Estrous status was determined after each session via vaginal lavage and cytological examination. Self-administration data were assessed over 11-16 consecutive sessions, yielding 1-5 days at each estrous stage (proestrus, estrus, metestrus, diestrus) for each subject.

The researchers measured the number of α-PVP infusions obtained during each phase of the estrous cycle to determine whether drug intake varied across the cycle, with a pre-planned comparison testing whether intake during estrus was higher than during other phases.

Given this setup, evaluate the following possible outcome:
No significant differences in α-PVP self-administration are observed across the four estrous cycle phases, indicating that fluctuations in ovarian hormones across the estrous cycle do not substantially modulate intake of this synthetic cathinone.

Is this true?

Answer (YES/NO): YES